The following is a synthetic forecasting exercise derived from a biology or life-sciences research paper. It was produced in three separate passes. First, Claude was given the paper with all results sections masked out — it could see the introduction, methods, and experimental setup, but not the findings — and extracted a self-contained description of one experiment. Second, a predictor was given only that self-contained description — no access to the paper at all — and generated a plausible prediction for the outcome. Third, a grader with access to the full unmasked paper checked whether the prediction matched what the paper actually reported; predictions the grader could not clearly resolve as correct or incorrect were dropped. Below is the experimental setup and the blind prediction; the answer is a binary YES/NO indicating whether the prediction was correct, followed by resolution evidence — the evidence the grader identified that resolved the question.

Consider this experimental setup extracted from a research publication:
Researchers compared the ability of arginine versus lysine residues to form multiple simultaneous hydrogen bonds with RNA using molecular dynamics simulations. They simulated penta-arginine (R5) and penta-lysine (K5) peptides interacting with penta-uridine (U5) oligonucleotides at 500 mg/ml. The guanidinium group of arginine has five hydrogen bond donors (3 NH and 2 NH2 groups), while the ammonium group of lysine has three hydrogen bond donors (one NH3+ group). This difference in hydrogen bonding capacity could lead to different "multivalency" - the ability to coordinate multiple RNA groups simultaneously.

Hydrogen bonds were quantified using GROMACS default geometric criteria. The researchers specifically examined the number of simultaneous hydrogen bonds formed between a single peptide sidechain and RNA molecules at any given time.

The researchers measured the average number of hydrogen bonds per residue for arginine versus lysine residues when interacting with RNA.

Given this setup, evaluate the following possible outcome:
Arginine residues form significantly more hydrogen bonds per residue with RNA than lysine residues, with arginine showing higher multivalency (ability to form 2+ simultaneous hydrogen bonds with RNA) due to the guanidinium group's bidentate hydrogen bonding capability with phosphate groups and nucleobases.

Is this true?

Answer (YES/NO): YES